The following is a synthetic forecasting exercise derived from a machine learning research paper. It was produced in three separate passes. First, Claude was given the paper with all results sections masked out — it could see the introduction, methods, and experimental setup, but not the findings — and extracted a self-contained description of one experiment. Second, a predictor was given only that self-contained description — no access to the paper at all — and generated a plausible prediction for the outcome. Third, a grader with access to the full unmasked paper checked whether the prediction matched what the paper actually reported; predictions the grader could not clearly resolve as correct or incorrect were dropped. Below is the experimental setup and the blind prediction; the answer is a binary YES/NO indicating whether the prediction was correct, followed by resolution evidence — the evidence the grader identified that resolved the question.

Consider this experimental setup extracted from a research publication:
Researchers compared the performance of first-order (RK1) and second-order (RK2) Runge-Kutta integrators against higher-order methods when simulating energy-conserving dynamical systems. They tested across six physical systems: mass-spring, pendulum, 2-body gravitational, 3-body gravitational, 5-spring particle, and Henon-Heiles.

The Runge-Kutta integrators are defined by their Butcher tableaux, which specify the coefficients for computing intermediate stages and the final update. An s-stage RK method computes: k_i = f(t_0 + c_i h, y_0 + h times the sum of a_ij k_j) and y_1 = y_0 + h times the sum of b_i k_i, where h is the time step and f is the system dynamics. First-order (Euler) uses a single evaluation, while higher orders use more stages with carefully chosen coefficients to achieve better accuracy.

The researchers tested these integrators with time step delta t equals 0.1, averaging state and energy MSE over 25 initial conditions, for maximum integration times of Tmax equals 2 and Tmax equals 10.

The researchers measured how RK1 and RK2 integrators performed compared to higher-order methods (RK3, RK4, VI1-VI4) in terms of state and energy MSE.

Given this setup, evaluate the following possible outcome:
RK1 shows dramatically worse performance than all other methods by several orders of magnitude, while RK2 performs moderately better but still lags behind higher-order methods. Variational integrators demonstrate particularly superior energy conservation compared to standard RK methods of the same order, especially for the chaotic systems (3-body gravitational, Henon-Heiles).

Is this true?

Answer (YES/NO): NO